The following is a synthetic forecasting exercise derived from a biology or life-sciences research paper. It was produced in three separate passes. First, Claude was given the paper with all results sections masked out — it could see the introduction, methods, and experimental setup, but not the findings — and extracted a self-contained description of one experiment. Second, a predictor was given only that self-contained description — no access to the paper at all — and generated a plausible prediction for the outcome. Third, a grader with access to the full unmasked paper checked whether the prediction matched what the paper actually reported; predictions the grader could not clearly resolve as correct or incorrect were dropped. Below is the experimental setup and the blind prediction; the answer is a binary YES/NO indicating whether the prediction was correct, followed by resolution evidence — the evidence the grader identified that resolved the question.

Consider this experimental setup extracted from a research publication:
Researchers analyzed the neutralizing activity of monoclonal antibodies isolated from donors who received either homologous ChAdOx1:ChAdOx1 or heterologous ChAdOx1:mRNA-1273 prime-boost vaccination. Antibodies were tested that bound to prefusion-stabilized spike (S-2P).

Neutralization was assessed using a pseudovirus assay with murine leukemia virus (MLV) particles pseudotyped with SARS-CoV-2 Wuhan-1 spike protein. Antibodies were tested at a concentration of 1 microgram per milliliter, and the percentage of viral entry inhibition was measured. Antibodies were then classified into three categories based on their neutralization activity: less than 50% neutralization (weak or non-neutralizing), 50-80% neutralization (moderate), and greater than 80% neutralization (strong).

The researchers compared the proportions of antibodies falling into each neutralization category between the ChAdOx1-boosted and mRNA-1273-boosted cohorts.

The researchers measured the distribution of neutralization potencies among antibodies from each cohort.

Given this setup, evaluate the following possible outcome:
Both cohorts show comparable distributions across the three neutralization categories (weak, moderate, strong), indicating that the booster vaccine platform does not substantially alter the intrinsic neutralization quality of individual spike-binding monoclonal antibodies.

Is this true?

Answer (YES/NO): YES